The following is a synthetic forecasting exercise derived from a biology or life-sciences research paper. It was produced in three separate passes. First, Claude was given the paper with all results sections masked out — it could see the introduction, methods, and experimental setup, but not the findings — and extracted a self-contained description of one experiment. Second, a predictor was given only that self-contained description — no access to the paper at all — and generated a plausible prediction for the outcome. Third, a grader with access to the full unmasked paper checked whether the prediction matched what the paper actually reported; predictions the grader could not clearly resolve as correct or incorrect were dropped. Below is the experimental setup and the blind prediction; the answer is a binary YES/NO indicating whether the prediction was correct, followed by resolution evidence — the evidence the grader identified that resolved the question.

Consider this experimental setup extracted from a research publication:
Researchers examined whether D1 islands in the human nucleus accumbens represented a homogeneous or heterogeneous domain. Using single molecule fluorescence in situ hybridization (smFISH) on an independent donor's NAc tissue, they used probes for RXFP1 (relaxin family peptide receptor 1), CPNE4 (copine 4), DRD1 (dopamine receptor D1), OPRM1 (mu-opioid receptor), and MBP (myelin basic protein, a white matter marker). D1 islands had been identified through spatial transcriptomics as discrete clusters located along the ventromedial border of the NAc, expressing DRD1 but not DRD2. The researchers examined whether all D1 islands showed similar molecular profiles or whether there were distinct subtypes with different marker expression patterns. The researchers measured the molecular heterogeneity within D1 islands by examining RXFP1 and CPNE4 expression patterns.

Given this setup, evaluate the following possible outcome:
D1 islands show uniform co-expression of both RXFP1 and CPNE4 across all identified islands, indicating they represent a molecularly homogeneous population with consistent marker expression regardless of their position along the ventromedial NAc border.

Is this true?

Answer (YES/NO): NO